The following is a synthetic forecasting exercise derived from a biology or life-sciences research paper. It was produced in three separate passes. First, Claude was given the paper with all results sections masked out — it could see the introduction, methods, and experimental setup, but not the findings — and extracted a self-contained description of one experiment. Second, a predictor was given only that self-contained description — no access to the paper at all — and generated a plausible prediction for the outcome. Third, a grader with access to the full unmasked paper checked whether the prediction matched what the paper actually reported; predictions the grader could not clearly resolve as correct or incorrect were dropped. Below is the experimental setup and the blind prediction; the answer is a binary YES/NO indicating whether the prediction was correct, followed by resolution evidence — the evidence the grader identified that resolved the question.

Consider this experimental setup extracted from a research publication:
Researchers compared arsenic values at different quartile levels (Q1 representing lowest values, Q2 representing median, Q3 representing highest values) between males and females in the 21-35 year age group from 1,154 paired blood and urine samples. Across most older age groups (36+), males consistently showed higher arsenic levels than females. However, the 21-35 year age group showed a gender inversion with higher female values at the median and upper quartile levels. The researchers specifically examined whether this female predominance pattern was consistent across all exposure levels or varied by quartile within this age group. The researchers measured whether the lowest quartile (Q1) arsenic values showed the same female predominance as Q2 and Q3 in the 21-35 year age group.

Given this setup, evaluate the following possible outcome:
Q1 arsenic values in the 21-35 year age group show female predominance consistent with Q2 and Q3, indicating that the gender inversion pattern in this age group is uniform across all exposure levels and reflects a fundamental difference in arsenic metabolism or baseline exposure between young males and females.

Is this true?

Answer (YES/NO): NO